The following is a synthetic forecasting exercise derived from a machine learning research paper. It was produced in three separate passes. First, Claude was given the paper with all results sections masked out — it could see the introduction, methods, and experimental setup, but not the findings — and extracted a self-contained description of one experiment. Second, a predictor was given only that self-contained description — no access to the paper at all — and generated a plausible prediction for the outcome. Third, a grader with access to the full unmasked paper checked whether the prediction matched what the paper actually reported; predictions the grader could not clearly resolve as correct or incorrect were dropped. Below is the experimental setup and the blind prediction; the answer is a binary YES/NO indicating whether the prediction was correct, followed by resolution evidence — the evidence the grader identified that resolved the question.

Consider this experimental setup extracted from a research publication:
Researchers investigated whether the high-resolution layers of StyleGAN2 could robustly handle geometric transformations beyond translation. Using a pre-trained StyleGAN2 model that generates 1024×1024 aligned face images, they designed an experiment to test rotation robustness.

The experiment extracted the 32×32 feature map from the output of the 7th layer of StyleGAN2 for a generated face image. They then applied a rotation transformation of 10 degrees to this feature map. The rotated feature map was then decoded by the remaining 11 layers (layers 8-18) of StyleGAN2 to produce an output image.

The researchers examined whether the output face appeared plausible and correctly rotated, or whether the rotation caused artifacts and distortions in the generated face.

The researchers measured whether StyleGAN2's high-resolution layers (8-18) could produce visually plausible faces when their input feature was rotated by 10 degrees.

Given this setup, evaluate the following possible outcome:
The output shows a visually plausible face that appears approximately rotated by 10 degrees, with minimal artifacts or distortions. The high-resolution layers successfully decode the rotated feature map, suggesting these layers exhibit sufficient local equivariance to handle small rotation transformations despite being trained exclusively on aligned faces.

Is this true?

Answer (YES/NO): YES